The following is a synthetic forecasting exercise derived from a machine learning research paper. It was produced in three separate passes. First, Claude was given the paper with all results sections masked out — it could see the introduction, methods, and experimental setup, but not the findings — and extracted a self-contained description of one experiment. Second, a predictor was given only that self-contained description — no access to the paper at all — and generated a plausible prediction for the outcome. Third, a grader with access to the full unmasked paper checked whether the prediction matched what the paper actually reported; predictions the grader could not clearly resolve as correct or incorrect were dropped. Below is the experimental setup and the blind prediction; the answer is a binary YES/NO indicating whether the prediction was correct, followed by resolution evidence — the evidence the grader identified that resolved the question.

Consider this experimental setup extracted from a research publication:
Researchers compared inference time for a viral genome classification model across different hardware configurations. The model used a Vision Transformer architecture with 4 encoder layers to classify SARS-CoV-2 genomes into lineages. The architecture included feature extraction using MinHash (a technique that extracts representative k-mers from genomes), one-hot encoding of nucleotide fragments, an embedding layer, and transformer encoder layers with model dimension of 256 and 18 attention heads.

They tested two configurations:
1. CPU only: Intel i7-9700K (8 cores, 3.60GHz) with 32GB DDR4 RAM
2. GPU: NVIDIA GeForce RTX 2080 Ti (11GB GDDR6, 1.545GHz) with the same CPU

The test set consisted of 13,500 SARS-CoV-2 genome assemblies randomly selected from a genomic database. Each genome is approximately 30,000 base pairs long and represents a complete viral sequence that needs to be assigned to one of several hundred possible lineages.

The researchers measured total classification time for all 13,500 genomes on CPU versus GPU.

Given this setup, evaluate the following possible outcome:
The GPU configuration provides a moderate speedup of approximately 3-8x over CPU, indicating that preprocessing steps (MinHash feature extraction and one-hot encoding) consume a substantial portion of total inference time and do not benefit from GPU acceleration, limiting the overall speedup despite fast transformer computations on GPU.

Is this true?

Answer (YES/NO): NO